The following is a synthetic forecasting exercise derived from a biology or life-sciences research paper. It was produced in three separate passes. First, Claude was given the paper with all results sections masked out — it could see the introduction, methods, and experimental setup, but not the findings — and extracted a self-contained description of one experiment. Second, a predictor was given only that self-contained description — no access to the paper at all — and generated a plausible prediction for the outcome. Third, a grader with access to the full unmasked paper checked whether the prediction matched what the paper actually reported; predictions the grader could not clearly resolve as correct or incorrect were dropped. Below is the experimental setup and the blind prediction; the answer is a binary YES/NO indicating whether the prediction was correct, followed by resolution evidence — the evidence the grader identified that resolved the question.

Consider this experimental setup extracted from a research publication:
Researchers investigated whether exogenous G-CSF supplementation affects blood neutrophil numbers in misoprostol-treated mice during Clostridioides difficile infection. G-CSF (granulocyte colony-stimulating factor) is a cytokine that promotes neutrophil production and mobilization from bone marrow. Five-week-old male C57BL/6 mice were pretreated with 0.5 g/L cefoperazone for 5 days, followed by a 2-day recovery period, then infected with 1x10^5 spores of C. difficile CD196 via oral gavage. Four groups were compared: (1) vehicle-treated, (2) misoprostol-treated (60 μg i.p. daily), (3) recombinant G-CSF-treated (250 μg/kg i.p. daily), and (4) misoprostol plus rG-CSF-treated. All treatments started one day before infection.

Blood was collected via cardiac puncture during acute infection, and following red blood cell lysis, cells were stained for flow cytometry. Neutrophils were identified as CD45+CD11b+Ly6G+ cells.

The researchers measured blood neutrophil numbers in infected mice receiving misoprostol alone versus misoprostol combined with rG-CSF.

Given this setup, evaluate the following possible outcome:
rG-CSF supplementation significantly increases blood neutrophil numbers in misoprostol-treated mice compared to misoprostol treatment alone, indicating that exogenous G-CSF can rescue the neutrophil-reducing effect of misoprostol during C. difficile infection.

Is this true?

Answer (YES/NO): YES